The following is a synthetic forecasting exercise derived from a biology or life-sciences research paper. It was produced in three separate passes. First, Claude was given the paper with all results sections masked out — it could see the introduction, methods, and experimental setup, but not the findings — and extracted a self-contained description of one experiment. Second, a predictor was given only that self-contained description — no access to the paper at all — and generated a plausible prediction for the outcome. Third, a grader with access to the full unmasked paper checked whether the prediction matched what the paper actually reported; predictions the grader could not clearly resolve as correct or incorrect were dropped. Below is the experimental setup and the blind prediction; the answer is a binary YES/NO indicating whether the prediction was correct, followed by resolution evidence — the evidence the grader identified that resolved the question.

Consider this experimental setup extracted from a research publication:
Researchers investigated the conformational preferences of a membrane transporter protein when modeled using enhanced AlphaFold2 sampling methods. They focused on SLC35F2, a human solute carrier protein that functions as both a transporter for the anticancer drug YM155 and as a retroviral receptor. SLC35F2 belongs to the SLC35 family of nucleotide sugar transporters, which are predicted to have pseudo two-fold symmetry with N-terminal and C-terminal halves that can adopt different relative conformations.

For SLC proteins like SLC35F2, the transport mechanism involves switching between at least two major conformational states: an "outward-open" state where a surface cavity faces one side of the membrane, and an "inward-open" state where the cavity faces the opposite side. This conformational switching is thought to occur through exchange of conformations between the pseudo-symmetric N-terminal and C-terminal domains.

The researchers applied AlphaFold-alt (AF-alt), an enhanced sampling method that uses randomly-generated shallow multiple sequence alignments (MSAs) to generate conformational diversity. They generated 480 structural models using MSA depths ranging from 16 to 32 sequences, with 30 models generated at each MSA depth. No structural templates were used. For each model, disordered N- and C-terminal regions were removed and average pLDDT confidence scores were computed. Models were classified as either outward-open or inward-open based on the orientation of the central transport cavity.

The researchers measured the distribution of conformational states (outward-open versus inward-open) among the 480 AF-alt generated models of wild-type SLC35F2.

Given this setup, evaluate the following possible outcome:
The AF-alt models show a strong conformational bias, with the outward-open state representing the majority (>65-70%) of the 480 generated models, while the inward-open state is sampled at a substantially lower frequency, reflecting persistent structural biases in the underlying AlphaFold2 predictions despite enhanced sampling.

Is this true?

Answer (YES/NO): NO